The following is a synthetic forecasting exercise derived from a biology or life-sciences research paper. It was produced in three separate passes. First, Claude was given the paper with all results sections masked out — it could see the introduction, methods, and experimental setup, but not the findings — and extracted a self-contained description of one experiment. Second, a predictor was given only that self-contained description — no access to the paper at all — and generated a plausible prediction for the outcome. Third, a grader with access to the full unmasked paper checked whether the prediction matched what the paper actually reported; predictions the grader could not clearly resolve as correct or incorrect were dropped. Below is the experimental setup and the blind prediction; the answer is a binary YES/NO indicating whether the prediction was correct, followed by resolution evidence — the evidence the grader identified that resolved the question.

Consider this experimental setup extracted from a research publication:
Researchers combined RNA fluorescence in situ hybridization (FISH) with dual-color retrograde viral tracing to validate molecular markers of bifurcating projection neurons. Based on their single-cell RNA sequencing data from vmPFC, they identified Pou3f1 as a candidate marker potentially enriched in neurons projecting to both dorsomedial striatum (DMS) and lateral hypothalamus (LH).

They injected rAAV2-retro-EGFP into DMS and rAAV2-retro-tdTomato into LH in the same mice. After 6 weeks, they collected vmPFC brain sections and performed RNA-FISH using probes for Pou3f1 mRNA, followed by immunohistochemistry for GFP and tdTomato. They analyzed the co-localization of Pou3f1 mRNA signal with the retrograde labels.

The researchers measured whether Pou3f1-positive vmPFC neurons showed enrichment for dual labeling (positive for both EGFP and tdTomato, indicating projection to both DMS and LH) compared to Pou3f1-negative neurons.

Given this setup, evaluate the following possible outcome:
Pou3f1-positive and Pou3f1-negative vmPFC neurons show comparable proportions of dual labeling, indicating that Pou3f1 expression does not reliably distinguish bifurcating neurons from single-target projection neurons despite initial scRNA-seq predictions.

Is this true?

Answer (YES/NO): NO